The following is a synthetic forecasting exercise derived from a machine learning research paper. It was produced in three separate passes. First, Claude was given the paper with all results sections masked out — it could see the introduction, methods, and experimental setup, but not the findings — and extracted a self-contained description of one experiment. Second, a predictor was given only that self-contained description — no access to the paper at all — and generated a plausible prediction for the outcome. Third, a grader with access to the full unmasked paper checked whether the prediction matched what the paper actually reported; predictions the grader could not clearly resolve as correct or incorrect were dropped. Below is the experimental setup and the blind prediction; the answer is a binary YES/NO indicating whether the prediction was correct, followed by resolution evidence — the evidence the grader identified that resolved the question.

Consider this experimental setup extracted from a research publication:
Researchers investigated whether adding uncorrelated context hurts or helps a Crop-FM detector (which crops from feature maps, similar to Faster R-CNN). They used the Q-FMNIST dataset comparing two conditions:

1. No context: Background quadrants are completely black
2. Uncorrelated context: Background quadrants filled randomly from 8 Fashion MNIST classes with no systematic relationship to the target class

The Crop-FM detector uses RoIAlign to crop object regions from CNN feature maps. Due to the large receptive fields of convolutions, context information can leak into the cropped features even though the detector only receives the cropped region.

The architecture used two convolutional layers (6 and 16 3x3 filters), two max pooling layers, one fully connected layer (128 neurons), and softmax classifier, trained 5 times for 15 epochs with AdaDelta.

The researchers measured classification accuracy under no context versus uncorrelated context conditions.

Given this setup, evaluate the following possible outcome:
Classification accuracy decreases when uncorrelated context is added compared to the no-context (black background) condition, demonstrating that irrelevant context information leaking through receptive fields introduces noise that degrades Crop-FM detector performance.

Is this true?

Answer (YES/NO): YES